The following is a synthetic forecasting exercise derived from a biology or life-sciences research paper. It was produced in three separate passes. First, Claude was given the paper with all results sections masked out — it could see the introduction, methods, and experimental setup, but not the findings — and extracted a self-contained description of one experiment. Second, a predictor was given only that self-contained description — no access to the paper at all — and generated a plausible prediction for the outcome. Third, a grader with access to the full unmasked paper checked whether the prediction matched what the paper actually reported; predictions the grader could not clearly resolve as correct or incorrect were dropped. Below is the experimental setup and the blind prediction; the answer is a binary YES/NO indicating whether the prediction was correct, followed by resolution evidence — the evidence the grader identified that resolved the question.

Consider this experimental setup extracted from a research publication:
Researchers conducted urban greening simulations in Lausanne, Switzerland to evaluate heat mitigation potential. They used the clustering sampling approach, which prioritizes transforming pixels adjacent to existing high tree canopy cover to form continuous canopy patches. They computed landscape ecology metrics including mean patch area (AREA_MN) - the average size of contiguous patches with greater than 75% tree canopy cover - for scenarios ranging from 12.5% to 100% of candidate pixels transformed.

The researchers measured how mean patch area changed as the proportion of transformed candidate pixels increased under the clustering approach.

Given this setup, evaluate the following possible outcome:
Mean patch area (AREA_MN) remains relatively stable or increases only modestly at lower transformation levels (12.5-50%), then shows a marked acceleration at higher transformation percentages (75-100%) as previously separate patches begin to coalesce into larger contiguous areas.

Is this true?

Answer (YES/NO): NO